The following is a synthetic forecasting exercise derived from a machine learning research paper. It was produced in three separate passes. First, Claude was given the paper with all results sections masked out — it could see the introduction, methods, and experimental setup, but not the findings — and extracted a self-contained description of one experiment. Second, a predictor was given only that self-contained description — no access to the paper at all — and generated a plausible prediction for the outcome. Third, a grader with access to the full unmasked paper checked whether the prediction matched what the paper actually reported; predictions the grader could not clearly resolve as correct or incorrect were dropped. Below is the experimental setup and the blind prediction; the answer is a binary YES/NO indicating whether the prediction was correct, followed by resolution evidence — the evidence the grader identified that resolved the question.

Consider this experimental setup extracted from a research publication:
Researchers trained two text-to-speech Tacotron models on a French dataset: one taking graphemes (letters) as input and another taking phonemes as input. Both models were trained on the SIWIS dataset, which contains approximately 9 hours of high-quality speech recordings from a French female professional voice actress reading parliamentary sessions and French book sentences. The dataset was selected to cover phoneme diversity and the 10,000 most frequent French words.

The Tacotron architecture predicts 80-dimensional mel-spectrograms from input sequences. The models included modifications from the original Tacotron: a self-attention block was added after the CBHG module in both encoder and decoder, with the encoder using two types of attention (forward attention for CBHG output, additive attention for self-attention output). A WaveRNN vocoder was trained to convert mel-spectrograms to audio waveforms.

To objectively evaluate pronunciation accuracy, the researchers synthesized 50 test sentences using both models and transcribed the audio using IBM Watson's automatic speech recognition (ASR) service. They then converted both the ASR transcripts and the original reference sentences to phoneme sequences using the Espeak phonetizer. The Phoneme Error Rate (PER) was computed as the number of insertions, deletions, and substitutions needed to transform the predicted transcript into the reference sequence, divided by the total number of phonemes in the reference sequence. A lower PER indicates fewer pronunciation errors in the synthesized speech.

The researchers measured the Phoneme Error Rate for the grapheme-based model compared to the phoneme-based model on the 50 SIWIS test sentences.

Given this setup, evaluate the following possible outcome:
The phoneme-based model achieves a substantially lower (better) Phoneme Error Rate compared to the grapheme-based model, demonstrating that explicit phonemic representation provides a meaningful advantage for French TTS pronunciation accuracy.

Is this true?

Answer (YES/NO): NO